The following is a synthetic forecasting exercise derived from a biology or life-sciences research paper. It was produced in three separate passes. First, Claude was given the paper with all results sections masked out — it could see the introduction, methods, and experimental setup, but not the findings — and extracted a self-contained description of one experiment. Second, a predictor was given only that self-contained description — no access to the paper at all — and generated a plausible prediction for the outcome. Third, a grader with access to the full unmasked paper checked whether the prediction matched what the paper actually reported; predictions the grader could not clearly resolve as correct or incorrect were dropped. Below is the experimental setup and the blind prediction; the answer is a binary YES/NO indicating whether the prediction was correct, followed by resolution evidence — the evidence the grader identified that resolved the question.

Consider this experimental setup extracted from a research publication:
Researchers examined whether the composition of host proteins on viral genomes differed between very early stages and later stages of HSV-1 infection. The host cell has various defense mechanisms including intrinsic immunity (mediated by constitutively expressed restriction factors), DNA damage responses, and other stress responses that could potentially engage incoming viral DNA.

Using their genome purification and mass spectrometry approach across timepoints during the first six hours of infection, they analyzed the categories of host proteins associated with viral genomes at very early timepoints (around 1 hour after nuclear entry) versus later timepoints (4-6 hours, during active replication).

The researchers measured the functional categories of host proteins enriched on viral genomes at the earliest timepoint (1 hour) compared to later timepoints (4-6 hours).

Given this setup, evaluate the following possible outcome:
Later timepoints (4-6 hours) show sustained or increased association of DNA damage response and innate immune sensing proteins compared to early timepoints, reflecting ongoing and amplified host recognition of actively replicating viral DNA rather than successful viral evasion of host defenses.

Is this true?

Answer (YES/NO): NO